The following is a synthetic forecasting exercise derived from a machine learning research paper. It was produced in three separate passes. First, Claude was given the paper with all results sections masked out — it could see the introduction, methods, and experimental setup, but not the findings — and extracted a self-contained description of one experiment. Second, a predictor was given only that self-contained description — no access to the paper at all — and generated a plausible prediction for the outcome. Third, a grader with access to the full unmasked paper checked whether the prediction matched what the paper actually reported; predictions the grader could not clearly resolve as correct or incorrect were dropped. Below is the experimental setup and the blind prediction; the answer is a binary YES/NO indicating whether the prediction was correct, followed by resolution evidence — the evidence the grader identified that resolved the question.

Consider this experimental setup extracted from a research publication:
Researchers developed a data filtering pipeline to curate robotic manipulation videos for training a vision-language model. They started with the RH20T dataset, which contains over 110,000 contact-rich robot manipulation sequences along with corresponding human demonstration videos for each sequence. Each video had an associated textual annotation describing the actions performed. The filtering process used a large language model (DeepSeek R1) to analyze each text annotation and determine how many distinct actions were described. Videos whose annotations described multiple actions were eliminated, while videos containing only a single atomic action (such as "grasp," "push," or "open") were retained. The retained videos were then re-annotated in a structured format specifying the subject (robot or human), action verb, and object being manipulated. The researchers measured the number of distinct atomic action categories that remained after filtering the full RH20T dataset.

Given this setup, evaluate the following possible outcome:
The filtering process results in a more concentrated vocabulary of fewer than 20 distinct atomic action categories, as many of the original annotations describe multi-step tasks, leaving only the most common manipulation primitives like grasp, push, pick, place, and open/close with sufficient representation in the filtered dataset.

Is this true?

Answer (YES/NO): NO